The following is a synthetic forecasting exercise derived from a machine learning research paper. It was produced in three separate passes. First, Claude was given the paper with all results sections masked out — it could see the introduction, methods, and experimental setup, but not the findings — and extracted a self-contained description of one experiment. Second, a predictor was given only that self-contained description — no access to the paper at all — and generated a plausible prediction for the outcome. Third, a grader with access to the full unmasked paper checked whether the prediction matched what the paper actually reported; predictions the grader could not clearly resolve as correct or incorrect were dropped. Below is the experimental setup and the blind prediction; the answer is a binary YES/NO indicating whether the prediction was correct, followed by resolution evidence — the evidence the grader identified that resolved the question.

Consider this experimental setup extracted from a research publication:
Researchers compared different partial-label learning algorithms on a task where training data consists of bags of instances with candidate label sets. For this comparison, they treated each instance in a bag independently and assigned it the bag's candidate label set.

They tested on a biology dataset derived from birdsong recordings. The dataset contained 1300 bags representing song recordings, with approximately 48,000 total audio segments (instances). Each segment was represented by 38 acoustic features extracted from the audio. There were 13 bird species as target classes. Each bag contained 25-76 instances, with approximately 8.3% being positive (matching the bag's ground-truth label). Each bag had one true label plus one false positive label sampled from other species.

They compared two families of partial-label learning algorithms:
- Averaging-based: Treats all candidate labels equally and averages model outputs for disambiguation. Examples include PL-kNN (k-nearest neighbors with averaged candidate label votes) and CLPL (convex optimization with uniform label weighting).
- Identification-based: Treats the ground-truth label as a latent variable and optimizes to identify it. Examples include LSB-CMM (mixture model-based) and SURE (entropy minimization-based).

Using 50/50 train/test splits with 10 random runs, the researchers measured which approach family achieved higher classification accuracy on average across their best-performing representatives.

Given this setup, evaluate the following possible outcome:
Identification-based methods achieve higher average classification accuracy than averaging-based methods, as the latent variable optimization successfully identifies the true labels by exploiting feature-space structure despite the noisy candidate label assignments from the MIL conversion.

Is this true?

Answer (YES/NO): YES